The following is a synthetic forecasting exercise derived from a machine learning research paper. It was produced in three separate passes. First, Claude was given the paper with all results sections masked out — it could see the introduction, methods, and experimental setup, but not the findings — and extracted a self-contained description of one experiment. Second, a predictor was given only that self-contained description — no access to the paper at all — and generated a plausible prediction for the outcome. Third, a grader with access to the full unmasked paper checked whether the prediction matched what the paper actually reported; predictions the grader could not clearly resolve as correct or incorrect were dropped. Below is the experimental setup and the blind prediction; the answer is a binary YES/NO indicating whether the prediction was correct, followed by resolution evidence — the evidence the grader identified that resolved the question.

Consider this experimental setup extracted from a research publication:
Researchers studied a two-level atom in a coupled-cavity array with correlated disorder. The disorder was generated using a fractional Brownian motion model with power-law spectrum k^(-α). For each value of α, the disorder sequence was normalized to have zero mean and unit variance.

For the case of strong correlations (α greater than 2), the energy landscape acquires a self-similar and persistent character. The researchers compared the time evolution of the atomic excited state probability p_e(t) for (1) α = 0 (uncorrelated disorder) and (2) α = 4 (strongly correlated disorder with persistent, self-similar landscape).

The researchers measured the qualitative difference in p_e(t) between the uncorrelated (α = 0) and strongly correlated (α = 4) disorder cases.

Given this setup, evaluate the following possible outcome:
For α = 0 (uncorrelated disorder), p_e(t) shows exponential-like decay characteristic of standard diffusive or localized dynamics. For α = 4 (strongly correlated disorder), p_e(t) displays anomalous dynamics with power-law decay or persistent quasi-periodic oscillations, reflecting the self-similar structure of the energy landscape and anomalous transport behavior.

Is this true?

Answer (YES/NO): NO